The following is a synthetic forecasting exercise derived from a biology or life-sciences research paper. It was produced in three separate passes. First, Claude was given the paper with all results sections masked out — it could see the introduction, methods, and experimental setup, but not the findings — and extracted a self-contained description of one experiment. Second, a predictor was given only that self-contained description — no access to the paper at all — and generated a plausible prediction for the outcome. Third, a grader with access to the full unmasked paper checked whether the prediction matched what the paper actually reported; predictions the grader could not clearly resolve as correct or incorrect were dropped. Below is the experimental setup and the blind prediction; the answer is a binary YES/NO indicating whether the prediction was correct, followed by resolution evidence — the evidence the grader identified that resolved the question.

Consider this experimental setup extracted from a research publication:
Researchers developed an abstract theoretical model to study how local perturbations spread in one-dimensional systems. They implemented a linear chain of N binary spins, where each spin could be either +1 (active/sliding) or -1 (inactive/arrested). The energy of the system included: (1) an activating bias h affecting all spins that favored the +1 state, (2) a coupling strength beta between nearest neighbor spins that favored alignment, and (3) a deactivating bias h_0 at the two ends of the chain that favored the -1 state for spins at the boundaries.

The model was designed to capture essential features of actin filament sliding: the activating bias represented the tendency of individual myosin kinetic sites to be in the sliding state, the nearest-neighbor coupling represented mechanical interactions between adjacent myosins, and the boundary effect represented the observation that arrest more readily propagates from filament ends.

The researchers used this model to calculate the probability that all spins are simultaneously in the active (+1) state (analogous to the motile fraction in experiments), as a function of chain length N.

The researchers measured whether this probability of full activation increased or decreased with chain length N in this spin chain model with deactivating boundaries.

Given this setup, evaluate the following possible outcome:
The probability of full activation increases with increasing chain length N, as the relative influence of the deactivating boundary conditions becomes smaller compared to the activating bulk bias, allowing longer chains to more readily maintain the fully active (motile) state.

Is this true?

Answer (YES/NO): YES